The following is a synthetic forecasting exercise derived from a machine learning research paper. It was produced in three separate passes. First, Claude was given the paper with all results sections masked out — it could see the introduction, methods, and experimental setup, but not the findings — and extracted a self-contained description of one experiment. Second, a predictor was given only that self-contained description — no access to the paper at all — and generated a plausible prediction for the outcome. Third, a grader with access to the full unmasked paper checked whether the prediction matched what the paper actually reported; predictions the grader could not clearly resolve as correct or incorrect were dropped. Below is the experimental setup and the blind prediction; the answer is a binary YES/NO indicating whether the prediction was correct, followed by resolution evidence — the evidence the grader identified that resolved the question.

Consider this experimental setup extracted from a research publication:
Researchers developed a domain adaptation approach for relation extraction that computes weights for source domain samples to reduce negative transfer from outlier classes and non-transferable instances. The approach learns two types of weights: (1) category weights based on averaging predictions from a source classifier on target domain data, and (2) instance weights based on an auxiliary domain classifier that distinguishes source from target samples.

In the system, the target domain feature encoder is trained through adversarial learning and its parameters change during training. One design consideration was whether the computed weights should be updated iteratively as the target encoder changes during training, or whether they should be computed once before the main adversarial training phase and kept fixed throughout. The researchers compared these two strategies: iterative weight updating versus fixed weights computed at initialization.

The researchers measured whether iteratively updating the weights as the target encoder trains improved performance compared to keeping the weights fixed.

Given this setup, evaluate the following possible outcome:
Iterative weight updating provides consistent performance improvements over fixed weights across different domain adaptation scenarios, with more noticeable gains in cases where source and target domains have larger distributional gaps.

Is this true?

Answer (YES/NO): NO